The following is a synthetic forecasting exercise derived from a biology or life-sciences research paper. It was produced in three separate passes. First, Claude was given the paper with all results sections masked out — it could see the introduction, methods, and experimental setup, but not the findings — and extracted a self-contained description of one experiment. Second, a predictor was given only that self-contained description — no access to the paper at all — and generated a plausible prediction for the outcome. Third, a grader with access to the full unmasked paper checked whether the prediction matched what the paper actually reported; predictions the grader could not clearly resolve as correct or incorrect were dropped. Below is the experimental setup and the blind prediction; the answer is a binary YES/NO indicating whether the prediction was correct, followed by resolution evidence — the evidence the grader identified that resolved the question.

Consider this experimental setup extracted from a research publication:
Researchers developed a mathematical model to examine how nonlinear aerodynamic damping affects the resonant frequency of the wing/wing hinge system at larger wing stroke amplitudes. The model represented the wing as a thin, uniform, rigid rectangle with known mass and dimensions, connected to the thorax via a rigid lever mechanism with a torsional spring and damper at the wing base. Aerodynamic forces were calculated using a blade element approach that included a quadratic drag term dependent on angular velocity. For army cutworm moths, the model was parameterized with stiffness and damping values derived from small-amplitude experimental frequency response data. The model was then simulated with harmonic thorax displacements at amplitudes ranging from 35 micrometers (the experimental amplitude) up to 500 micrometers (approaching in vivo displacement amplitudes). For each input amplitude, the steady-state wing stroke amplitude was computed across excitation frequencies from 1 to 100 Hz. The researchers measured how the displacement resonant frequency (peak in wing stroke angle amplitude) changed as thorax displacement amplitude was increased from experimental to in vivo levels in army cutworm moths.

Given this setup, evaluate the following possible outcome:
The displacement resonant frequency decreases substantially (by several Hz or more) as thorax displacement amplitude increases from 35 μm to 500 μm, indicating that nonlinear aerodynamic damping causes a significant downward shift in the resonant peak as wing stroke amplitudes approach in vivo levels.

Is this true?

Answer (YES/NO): YES